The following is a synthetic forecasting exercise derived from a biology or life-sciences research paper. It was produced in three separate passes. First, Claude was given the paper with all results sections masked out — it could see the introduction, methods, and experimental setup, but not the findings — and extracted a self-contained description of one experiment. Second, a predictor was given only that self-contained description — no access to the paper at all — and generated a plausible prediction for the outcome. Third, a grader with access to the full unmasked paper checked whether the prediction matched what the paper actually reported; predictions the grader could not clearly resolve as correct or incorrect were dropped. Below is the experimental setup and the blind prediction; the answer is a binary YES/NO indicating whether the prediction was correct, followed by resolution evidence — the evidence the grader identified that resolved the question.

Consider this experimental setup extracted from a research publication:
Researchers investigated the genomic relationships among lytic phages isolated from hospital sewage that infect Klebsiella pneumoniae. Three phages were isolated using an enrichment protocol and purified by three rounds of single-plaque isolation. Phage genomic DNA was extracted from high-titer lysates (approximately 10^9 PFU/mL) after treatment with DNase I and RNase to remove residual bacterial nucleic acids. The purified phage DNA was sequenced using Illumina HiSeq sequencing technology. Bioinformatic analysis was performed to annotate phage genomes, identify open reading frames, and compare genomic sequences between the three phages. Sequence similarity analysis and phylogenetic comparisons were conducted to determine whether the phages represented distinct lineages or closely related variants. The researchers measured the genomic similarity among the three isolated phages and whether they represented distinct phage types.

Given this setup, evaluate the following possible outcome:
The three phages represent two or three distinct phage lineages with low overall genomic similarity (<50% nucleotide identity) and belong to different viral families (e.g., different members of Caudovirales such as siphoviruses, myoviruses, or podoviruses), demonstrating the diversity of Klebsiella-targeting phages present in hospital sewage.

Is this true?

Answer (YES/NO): NO